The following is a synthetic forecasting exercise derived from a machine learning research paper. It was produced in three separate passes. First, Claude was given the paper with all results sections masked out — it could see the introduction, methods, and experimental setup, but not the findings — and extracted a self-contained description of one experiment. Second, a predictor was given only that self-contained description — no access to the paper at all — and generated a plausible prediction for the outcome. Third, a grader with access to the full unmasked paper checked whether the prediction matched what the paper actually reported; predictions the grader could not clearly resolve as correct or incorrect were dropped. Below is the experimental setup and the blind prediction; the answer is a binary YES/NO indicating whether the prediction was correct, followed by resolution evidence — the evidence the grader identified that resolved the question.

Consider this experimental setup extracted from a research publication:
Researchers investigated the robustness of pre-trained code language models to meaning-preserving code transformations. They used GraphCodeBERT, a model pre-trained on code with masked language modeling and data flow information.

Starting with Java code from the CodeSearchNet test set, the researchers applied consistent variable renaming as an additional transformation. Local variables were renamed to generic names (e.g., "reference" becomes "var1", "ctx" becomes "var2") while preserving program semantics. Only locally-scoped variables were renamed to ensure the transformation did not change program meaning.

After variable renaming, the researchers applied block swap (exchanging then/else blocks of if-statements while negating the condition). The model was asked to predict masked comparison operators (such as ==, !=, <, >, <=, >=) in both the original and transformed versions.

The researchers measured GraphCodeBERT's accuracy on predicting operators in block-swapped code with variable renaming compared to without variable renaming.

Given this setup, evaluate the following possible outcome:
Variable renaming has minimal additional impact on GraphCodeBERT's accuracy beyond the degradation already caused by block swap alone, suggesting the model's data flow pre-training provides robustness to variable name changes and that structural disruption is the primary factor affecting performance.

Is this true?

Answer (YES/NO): NO